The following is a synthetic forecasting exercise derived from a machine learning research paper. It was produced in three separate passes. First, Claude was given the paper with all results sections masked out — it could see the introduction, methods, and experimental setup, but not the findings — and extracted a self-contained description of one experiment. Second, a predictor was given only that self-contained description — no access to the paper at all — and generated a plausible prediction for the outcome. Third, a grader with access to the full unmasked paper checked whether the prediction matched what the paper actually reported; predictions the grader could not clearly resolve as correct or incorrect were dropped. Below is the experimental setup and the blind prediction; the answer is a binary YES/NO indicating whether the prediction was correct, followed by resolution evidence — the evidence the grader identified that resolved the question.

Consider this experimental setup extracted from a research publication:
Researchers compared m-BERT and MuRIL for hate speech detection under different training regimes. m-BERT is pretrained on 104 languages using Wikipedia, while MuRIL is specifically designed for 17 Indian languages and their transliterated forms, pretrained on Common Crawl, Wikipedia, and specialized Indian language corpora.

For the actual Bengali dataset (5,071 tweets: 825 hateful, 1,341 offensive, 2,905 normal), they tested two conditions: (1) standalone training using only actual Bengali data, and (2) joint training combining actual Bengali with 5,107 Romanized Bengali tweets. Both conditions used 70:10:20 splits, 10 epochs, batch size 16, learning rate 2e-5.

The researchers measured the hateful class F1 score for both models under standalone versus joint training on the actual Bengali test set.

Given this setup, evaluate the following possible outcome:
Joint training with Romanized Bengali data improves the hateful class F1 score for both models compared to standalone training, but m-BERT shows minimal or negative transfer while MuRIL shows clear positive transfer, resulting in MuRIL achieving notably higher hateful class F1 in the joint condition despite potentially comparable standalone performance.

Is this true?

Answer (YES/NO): NO